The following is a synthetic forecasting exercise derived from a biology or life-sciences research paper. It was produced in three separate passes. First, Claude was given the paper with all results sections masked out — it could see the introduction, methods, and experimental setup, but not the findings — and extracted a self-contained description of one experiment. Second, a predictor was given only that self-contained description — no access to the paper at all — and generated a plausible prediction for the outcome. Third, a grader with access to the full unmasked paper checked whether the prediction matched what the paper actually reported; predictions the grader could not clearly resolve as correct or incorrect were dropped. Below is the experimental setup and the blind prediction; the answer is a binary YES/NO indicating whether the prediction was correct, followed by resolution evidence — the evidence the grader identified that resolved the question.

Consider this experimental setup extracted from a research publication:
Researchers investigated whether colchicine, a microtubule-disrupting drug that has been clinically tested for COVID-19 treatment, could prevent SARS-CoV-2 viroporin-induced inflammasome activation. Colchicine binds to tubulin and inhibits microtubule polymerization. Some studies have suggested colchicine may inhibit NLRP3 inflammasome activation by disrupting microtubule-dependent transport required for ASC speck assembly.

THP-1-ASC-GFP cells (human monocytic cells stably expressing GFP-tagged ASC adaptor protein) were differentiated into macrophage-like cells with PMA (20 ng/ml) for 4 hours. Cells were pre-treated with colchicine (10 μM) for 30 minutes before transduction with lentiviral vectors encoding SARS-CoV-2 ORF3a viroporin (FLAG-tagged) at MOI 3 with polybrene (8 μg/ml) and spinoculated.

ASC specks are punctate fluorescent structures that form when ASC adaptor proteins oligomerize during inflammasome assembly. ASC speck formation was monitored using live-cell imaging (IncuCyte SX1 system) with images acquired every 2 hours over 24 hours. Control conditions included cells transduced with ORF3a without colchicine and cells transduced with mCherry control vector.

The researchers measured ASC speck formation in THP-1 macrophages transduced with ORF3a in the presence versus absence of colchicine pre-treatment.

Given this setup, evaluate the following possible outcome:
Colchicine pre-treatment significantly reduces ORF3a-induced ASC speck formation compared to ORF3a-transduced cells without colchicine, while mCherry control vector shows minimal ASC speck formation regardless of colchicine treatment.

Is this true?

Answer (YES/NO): NO